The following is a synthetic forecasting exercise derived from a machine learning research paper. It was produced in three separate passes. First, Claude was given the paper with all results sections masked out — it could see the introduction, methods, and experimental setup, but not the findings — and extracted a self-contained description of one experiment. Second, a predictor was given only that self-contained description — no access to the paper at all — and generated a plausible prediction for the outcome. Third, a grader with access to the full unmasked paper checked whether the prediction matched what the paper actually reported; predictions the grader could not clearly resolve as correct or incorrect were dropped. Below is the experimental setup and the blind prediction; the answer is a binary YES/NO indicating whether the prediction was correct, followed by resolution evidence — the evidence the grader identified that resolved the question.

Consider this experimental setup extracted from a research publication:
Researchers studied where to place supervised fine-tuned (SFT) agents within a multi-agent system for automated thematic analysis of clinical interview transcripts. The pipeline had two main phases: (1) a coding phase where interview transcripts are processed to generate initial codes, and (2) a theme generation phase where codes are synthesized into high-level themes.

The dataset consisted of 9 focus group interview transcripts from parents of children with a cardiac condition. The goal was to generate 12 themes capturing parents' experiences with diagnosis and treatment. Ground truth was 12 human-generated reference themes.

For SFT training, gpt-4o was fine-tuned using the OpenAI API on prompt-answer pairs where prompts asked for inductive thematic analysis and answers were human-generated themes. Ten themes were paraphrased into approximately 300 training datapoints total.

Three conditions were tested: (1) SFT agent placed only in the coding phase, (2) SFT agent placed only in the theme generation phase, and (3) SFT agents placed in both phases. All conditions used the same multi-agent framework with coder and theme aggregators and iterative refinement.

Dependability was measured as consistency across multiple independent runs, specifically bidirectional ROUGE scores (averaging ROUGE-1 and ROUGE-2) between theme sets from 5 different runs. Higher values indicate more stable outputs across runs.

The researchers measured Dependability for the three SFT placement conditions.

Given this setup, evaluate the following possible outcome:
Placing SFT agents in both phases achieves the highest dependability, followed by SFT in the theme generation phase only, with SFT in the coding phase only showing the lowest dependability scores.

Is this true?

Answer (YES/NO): YES